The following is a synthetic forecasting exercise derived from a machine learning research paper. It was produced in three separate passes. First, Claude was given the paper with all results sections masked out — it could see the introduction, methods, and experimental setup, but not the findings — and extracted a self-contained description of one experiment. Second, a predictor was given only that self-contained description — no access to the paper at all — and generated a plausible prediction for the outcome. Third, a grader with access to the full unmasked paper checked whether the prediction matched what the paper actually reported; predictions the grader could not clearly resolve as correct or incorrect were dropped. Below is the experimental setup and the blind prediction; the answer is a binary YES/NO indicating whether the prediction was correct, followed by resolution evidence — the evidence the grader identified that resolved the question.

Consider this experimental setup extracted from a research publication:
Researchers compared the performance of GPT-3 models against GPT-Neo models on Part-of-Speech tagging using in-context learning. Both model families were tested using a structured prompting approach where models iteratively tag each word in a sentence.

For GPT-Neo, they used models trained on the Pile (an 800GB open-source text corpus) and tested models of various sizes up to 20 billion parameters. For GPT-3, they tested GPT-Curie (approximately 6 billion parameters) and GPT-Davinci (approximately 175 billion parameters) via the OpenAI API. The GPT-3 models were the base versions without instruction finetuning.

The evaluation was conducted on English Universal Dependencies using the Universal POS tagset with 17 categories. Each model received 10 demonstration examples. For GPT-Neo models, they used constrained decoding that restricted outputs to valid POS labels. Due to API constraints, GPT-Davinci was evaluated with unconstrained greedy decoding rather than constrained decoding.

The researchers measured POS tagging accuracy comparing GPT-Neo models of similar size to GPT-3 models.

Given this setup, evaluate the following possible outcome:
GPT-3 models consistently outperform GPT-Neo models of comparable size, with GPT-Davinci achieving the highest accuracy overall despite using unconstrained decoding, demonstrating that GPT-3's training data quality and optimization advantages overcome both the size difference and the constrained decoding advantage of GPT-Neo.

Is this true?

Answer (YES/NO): NO